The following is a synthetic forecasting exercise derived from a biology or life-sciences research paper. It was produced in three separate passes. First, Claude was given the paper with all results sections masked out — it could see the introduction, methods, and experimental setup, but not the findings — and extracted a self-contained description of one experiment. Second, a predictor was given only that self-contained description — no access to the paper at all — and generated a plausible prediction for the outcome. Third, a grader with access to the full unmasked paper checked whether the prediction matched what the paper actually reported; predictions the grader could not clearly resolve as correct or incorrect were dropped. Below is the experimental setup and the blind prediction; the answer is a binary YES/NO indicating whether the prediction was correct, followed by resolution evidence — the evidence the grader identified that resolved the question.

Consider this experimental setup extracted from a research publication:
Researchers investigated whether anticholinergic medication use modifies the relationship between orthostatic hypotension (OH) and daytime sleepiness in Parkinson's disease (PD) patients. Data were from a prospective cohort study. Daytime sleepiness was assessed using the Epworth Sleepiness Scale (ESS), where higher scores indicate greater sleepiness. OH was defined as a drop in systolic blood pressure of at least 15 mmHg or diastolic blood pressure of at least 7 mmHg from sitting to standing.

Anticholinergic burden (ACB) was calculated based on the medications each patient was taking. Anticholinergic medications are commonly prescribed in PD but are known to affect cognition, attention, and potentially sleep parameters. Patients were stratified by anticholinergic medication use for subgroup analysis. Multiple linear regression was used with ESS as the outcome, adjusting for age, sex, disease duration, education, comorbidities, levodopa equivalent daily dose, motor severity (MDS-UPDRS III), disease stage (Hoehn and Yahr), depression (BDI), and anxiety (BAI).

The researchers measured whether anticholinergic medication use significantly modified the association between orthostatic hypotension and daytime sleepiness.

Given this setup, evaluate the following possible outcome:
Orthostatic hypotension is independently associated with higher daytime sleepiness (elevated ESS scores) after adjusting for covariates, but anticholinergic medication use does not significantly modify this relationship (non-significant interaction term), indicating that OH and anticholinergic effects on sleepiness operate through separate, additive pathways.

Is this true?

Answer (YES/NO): NO